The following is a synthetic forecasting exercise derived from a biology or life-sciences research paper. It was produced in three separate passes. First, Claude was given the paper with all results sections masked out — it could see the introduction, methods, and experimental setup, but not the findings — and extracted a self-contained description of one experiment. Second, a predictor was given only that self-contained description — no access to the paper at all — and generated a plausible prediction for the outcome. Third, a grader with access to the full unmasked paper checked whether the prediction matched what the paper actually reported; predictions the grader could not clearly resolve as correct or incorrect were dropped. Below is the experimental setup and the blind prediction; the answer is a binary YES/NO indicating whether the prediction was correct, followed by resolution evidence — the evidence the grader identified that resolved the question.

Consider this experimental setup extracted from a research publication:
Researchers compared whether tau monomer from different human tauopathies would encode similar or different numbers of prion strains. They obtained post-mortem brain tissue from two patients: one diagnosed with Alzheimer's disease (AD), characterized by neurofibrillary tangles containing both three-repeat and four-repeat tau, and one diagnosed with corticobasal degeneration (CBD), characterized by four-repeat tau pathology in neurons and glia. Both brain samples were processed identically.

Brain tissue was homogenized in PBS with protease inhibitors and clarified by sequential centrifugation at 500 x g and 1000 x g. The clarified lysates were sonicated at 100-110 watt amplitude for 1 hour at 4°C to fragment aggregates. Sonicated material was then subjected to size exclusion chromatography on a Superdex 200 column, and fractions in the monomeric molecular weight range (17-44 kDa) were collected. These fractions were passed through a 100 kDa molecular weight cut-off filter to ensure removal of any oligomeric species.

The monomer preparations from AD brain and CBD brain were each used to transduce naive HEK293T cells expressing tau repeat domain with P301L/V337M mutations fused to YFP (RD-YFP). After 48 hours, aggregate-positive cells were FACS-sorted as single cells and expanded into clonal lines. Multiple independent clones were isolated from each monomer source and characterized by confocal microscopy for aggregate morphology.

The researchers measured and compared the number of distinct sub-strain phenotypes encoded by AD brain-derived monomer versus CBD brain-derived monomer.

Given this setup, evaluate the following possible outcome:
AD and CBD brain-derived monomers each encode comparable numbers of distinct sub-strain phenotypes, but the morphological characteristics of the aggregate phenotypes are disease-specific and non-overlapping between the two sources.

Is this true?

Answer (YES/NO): NO